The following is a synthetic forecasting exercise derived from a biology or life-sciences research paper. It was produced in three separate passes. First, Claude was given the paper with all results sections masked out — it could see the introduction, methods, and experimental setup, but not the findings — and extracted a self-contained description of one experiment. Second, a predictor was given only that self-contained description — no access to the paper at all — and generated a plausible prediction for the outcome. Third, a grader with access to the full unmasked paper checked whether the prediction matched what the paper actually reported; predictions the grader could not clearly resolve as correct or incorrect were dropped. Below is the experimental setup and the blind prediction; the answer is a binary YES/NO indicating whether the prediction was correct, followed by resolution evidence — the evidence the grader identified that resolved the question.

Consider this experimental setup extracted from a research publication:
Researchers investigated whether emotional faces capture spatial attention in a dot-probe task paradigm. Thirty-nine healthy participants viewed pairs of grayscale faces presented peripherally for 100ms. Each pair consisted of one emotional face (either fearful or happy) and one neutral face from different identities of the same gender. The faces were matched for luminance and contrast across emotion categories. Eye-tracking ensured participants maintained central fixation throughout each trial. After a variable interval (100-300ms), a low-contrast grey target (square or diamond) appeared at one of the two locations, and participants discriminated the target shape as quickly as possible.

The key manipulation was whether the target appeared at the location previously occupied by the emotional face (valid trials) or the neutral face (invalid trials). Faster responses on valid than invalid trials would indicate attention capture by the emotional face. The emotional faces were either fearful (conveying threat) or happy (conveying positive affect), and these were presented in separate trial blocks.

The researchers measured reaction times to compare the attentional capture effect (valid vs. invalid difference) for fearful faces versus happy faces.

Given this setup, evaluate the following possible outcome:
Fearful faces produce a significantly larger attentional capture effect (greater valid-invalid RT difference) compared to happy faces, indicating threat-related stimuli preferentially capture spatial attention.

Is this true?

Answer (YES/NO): NO